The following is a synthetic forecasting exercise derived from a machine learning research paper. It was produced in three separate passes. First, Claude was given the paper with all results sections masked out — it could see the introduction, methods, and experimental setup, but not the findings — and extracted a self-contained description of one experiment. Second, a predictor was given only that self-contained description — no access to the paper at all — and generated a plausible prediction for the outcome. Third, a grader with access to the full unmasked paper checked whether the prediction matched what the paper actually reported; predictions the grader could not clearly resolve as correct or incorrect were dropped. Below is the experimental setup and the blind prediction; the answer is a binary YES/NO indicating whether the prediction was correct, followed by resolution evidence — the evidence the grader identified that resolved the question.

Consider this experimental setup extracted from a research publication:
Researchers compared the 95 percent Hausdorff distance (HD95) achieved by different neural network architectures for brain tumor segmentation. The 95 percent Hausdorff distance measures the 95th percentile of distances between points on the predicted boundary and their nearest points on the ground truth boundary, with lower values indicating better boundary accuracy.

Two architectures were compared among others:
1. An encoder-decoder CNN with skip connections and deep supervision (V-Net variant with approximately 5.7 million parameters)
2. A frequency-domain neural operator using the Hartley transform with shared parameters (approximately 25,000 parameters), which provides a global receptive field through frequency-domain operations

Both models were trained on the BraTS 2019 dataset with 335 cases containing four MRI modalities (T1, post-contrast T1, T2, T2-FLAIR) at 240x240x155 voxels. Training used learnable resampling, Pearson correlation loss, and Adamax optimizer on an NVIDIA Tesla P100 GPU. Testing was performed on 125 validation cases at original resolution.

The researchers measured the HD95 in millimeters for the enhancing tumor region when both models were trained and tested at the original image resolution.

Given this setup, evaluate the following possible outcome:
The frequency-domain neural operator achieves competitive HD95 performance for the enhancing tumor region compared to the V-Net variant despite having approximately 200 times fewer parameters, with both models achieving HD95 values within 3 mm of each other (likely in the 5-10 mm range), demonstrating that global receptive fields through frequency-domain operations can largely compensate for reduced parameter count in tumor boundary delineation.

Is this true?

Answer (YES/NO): YES